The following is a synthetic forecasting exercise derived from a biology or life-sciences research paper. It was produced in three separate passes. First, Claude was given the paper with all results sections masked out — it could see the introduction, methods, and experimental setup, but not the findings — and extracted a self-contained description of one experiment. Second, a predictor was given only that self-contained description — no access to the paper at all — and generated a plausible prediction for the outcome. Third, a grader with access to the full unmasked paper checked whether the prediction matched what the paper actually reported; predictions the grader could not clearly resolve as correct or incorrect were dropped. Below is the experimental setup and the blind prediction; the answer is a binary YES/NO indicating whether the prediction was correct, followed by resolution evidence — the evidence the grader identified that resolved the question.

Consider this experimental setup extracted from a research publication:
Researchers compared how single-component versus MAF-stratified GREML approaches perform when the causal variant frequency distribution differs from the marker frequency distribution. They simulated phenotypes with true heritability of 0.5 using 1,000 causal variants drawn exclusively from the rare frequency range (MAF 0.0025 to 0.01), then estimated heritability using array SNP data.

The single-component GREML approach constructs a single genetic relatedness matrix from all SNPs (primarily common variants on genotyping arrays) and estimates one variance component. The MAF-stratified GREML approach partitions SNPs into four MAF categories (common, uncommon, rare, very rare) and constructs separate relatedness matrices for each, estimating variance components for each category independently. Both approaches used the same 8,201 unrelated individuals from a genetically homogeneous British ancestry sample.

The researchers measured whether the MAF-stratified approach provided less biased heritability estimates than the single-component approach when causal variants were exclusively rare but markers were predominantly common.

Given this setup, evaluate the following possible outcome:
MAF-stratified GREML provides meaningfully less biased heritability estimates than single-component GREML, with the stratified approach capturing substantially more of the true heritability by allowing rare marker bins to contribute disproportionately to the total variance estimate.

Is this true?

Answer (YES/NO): YES